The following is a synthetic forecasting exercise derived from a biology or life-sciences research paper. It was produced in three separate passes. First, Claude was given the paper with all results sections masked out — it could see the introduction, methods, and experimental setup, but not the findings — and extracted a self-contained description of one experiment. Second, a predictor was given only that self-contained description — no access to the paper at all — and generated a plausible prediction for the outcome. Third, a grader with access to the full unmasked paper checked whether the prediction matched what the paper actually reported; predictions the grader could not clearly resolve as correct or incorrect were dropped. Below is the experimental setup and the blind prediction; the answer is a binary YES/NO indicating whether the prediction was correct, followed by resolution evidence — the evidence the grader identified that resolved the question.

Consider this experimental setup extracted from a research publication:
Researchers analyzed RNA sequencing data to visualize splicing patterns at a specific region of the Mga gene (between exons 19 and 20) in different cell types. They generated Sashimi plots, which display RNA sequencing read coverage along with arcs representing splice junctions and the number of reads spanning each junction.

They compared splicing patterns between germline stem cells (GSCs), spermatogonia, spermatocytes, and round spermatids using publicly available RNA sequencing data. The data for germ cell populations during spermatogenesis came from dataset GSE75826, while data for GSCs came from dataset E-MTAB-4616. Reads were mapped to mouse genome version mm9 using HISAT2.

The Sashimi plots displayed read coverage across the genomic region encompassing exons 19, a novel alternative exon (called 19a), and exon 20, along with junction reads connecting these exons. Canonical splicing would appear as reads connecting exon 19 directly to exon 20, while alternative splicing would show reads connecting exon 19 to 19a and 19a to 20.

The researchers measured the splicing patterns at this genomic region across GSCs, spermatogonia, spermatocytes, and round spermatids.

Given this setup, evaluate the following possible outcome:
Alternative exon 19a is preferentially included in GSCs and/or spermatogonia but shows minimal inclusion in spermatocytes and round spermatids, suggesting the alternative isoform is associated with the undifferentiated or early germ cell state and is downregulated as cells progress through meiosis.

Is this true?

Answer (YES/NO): NO